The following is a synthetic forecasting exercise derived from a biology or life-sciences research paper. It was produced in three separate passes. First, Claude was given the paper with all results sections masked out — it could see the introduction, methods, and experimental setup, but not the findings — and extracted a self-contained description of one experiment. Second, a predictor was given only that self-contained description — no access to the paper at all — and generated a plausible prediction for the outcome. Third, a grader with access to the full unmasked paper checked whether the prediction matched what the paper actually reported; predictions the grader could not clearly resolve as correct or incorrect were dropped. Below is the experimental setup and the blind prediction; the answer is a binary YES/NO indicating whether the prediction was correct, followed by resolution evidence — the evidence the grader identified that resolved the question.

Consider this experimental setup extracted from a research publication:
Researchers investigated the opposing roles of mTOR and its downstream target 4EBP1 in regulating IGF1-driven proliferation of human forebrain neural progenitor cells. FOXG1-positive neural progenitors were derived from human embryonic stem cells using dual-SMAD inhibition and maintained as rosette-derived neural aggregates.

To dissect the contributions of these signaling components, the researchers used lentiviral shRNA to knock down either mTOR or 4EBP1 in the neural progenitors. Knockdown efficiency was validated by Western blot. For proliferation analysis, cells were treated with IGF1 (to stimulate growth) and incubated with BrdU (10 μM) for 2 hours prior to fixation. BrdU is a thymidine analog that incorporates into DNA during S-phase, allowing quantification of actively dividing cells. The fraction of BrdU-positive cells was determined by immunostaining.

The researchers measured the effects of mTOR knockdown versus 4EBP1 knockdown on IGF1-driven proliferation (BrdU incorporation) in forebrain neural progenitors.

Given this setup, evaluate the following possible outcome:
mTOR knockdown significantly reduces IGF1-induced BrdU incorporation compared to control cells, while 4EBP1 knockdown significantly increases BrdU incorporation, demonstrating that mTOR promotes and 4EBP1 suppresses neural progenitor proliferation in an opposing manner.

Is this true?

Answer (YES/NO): YES